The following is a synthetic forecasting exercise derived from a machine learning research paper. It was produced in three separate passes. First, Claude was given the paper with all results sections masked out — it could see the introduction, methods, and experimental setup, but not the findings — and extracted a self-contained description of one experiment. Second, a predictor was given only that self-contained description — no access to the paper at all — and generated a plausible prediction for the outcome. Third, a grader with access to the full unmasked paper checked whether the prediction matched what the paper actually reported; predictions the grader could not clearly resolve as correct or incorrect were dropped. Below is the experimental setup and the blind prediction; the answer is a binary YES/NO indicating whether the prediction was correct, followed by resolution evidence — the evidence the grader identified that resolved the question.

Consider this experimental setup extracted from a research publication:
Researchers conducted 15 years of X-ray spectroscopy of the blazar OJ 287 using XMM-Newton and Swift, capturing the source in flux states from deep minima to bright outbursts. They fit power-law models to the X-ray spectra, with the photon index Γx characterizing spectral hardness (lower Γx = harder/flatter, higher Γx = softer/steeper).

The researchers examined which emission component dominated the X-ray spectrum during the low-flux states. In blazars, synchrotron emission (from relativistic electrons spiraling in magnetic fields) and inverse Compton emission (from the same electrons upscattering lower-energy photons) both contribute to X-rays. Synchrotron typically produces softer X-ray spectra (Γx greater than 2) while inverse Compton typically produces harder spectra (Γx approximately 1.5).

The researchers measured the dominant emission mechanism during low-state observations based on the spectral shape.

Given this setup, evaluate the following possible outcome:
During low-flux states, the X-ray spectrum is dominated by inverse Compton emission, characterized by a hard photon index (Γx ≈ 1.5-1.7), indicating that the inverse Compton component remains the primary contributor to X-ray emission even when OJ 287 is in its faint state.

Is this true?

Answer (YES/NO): YES